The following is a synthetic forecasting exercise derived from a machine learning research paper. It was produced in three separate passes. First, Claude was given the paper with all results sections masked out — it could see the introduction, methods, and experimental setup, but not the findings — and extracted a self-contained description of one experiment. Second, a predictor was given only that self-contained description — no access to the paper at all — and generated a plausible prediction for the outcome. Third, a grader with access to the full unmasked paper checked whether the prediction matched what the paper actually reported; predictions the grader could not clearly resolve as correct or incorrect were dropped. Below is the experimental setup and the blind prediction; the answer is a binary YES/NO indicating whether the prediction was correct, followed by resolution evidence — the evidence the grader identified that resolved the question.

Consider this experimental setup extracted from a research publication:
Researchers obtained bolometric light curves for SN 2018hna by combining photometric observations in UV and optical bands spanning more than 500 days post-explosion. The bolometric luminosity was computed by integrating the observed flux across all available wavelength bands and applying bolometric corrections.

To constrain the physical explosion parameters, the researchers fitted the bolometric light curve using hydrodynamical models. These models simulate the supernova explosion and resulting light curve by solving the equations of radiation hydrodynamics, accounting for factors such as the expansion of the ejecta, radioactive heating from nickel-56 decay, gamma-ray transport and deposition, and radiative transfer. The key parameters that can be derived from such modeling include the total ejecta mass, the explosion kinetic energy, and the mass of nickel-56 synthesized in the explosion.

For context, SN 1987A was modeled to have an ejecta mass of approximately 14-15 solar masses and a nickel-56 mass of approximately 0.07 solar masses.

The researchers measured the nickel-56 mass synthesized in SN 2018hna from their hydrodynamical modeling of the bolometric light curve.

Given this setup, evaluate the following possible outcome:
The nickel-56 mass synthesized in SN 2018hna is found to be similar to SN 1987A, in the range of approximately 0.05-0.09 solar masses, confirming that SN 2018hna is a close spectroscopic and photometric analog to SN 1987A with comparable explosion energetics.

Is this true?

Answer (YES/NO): NO